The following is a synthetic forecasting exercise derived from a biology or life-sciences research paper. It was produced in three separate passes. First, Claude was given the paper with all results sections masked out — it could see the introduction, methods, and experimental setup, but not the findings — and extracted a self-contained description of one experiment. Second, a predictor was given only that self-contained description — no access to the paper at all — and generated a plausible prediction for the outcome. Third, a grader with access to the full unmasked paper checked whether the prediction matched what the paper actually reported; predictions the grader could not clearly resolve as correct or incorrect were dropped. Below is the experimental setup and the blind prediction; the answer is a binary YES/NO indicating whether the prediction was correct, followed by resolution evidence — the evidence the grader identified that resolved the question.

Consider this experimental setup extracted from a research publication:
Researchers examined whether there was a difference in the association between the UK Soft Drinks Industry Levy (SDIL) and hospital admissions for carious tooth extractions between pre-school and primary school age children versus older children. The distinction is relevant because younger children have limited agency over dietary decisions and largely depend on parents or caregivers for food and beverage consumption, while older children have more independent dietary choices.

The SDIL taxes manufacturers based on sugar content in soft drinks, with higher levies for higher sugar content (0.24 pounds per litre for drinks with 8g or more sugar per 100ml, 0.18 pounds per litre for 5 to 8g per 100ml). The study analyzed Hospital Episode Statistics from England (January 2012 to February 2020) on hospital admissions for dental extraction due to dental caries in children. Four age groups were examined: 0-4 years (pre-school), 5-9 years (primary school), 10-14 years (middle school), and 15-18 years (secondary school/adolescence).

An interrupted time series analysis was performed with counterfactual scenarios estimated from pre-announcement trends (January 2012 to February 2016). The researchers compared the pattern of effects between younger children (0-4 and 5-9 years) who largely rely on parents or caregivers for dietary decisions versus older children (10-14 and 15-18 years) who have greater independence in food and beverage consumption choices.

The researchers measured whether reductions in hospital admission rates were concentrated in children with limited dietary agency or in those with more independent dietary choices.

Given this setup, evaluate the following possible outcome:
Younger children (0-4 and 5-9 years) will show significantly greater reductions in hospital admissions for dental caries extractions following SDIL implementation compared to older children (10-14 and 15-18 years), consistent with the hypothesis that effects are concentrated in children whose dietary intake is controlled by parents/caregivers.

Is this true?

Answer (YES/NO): YES